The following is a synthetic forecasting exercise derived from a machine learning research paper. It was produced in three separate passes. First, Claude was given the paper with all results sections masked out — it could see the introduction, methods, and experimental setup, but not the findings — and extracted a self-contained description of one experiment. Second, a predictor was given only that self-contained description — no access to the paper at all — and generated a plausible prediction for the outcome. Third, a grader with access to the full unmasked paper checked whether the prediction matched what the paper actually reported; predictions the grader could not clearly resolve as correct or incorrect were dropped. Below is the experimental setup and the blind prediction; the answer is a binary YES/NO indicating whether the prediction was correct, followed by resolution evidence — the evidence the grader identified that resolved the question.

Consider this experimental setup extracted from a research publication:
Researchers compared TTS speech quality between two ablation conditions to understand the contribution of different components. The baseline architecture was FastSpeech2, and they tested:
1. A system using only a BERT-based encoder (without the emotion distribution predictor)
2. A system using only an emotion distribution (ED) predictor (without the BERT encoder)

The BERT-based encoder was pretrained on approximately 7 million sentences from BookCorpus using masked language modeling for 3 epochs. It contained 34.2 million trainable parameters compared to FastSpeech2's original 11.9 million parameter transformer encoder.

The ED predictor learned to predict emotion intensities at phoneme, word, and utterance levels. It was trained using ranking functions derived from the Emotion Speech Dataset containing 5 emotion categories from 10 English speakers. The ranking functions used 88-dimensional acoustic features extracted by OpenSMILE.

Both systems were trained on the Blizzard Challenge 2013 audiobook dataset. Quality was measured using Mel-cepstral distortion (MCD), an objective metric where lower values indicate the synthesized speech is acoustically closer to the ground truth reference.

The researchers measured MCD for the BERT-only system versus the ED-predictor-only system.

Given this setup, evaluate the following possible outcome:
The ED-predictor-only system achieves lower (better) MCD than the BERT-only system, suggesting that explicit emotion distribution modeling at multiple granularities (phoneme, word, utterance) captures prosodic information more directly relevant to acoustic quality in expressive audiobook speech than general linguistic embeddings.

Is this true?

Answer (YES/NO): NO